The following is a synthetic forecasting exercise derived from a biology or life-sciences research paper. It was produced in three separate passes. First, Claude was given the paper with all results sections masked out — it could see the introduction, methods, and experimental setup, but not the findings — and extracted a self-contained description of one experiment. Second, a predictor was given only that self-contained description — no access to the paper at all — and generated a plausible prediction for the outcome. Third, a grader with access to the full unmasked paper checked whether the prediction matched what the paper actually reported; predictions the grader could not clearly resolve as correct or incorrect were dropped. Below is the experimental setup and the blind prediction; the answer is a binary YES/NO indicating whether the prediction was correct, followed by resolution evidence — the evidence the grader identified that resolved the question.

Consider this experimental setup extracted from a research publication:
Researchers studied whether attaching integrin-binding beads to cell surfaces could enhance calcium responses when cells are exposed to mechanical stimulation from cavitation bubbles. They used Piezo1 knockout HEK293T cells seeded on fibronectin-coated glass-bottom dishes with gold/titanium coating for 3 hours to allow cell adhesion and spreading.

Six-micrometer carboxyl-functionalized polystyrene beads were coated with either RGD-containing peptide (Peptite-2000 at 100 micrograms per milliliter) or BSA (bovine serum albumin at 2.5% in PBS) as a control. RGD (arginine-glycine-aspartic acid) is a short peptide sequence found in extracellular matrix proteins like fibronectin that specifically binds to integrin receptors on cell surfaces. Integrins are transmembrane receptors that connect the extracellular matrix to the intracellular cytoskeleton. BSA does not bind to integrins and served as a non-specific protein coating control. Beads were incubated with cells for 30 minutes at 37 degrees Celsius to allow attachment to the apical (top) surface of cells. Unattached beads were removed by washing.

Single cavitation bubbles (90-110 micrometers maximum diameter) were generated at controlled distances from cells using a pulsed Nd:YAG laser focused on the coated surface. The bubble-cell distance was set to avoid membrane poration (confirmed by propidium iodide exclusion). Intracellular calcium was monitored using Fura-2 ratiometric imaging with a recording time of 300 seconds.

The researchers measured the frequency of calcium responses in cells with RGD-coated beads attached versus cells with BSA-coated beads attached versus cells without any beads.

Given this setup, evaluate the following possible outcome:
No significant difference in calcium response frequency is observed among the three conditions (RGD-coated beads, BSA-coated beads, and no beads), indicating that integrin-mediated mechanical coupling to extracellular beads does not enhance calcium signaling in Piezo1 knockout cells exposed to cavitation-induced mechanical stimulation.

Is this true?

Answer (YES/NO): NO